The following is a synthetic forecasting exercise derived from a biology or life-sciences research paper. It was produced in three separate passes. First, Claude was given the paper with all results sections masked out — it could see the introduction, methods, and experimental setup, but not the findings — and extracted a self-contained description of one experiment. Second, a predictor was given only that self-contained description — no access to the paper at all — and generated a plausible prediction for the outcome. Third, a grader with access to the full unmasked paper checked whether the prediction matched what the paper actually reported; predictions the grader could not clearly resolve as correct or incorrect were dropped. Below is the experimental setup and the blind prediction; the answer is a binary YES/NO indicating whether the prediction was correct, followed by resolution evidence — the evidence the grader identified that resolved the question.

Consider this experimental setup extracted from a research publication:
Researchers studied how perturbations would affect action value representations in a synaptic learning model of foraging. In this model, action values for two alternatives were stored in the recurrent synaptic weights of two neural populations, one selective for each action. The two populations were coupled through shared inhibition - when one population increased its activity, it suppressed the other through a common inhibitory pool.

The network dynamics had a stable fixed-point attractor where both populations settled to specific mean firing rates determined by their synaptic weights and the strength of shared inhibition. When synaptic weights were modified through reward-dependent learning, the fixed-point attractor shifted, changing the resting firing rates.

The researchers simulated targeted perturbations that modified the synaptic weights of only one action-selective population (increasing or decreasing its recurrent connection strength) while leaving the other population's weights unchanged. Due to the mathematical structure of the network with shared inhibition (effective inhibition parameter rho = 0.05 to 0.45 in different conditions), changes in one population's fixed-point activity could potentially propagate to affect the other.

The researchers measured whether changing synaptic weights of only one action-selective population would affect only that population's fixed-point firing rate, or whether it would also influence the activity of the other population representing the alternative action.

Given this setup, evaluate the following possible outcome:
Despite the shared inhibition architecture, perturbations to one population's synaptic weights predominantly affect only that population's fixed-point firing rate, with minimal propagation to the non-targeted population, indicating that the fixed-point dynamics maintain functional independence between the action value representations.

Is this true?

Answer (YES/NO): NO